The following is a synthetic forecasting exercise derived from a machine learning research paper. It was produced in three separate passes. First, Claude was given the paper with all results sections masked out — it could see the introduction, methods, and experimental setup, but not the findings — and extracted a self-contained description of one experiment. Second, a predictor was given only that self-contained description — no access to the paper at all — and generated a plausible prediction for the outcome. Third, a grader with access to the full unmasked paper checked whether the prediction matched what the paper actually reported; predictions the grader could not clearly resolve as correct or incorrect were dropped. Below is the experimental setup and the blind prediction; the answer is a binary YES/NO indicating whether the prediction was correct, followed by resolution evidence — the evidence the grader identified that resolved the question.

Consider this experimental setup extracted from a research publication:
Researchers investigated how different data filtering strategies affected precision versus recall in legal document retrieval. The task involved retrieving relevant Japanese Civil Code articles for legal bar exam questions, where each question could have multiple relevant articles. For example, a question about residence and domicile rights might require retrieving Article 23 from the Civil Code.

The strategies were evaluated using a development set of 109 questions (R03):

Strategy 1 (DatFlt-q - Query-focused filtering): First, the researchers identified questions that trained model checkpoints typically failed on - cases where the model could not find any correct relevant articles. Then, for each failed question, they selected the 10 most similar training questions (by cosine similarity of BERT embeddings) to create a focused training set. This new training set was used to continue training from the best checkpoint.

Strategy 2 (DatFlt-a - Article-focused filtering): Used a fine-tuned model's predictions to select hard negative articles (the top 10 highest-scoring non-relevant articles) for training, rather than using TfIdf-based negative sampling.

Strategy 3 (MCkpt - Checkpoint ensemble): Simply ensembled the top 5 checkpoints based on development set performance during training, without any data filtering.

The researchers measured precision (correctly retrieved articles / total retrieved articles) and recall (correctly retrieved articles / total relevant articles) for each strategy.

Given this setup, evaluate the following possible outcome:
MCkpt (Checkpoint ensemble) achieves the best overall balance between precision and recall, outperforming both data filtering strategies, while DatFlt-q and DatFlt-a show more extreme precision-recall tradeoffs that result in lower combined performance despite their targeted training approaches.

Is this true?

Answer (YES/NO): YES